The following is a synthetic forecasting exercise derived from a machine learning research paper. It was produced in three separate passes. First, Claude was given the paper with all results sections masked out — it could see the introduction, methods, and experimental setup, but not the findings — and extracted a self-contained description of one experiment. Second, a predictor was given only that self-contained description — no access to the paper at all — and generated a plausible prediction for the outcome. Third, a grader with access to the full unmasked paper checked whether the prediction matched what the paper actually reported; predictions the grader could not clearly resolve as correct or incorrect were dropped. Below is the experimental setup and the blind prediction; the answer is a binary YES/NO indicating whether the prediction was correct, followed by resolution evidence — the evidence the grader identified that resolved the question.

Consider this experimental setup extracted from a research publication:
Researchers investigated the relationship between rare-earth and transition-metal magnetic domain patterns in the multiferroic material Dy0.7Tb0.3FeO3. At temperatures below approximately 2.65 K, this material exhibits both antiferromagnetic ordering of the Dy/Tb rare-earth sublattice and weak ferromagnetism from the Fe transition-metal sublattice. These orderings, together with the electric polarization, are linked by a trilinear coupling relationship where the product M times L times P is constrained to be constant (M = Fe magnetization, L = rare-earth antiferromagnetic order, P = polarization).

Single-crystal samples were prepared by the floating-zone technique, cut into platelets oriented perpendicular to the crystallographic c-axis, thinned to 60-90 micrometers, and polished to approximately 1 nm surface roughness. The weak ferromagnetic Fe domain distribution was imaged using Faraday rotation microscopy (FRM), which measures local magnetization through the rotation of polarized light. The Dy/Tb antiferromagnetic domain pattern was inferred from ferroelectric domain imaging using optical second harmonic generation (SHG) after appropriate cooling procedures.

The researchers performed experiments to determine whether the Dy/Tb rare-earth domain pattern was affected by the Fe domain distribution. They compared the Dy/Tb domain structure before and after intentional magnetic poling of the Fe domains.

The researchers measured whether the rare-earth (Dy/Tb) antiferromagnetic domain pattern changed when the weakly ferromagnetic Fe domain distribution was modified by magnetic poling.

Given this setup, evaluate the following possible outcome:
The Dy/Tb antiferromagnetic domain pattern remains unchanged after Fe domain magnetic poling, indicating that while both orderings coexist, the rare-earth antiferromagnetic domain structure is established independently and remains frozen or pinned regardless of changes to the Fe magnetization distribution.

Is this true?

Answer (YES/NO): YES